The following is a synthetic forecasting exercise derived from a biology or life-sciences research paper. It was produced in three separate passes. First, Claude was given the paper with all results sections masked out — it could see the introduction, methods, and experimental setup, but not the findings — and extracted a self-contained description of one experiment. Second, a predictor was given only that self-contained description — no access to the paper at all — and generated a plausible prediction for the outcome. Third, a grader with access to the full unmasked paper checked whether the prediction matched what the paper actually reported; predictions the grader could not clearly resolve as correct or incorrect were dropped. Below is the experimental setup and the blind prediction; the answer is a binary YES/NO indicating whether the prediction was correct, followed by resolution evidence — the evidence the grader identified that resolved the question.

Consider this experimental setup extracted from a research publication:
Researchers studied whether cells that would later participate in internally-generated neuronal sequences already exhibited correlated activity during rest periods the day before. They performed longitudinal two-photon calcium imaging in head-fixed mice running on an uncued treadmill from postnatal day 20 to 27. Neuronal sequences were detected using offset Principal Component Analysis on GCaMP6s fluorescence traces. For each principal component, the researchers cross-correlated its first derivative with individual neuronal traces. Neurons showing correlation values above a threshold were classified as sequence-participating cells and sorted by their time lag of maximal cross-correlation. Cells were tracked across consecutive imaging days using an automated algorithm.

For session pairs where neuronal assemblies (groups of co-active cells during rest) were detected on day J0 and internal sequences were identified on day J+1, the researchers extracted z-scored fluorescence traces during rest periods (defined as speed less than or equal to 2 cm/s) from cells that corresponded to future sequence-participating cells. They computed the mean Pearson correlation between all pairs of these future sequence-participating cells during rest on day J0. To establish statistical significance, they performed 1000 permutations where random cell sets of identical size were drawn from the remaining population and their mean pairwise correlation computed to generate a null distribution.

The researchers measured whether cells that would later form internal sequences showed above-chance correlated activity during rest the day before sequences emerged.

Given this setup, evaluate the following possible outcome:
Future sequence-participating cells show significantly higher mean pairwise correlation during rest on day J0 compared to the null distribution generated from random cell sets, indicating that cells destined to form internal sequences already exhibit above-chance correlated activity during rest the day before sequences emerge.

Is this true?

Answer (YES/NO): NO